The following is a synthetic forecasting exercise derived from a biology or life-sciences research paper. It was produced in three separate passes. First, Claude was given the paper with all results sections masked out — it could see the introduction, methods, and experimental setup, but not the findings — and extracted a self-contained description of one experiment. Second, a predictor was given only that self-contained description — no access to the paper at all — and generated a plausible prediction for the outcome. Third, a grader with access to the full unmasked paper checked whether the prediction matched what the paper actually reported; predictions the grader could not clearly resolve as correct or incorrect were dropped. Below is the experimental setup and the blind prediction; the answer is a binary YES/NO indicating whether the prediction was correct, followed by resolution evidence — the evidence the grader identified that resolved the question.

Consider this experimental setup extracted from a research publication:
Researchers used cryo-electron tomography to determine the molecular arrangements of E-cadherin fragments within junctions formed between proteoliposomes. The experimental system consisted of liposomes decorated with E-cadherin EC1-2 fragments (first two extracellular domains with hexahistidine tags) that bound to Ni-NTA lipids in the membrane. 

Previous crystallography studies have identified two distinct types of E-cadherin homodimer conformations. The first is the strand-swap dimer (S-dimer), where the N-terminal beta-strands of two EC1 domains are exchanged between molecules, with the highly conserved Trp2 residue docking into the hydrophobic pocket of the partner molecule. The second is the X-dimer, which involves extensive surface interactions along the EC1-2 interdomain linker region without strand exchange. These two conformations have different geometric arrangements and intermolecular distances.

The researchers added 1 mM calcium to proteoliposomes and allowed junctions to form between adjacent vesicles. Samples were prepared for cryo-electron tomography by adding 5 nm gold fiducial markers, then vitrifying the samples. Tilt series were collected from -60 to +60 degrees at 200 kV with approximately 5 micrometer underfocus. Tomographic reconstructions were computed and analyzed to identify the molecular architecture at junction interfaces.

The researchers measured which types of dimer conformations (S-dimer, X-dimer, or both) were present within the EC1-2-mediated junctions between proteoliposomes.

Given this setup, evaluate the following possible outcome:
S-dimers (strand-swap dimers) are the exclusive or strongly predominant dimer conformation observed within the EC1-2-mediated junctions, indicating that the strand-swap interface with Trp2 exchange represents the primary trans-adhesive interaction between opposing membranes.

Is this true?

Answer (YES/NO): NO